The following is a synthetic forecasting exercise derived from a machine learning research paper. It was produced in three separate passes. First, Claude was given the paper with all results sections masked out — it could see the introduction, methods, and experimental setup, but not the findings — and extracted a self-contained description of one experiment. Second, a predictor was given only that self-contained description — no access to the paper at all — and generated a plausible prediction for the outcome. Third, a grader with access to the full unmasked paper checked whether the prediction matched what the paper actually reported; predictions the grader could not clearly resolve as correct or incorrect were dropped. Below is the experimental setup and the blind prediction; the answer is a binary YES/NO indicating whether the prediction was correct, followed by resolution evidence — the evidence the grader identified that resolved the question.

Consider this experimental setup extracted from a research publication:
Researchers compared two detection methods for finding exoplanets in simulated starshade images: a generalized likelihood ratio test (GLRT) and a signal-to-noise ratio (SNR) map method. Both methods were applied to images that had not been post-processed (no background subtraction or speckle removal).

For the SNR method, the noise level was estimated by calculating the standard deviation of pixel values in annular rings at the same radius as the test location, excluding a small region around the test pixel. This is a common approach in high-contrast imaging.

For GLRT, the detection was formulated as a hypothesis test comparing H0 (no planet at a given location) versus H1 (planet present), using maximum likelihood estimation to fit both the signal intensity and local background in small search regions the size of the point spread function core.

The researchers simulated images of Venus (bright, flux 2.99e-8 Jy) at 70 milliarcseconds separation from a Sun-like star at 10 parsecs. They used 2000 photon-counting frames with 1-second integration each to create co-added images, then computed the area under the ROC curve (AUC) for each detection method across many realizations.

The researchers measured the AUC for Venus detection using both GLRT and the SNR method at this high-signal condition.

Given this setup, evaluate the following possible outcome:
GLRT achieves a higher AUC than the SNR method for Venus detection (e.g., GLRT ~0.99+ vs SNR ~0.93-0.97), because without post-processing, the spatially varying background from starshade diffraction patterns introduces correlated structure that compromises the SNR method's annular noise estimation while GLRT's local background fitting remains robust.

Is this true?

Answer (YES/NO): NO